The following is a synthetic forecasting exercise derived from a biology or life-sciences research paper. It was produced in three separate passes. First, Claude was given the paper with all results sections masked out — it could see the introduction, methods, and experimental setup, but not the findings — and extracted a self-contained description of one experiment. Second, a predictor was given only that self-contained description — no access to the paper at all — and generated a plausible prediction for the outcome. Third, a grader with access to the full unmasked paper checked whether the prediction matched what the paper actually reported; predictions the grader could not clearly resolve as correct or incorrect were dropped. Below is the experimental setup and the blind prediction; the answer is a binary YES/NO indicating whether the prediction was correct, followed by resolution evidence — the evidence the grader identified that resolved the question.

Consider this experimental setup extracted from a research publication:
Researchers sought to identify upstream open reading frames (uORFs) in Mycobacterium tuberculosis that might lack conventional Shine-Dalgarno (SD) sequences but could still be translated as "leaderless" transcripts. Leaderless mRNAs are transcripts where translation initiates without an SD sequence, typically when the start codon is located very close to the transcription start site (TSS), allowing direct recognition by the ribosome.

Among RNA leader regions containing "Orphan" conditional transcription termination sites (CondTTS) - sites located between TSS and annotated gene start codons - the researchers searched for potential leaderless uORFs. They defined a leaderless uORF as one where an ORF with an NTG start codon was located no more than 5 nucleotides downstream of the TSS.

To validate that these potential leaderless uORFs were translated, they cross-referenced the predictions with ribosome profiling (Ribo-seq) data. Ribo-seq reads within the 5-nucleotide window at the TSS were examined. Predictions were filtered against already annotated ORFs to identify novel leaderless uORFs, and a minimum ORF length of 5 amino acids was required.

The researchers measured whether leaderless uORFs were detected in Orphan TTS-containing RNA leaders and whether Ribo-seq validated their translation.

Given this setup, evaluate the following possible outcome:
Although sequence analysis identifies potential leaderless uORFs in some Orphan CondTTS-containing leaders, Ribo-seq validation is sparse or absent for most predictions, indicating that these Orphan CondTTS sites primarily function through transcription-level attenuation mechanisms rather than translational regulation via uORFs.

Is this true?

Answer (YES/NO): NO